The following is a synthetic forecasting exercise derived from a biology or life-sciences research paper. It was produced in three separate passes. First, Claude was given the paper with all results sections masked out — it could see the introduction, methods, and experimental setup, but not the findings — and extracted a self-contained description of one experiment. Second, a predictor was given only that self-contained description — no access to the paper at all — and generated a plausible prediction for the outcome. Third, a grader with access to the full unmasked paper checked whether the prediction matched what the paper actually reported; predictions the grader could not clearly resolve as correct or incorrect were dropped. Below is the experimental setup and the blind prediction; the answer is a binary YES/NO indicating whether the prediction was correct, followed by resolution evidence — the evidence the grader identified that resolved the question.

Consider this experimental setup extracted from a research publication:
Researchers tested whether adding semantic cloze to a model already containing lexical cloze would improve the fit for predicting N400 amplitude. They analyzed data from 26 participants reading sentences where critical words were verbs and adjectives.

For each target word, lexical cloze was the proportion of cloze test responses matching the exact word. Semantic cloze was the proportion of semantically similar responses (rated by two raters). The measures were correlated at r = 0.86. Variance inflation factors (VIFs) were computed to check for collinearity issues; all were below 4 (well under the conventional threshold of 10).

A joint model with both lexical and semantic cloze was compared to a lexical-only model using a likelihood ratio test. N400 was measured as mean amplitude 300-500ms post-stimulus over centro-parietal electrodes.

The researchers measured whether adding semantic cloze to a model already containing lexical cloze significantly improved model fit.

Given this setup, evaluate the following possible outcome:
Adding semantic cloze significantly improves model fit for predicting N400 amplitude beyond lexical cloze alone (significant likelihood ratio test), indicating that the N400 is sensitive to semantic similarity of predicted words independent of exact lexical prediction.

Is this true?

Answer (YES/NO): YES